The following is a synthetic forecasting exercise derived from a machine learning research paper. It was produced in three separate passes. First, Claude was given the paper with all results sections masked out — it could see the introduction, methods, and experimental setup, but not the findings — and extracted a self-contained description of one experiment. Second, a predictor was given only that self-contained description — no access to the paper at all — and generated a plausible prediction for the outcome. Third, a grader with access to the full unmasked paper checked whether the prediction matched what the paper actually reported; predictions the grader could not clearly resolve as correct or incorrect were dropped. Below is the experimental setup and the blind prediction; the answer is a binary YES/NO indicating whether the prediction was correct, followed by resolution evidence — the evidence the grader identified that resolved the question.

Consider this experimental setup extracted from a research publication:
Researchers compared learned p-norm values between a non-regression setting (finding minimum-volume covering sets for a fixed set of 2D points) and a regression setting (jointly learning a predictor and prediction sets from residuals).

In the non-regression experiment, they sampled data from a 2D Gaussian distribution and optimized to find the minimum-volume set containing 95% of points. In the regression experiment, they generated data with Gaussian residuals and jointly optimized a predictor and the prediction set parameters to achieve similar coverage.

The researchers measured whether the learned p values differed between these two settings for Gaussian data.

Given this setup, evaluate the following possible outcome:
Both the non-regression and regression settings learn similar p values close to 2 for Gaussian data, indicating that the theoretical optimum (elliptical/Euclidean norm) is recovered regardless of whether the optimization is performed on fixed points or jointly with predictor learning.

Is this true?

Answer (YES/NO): YES